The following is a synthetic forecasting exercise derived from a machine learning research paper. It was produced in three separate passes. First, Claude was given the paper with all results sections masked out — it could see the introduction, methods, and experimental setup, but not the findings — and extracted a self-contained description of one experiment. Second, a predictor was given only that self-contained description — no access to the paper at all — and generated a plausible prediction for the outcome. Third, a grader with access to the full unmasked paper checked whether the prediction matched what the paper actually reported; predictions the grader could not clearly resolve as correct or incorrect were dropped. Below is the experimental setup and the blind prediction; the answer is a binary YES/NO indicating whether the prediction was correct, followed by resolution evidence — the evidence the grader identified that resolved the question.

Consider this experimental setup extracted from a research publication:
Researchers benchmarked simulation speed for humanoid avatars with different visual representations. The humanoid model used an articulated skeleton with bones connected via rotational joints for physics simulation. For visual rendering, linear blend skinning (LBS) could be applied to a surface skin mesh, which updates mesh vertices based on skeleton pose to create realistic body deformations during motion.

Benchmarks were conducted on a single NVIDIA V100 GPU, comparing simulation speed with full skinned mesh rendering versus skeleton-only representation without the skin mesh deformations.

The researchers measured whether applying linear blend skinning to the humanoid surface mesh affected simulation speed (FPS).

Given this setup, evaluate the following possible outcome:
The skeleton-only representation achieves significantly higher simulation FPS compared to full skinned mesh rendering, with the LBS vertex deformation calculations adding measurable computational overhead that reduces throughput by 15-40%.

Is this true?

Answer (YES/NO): NO